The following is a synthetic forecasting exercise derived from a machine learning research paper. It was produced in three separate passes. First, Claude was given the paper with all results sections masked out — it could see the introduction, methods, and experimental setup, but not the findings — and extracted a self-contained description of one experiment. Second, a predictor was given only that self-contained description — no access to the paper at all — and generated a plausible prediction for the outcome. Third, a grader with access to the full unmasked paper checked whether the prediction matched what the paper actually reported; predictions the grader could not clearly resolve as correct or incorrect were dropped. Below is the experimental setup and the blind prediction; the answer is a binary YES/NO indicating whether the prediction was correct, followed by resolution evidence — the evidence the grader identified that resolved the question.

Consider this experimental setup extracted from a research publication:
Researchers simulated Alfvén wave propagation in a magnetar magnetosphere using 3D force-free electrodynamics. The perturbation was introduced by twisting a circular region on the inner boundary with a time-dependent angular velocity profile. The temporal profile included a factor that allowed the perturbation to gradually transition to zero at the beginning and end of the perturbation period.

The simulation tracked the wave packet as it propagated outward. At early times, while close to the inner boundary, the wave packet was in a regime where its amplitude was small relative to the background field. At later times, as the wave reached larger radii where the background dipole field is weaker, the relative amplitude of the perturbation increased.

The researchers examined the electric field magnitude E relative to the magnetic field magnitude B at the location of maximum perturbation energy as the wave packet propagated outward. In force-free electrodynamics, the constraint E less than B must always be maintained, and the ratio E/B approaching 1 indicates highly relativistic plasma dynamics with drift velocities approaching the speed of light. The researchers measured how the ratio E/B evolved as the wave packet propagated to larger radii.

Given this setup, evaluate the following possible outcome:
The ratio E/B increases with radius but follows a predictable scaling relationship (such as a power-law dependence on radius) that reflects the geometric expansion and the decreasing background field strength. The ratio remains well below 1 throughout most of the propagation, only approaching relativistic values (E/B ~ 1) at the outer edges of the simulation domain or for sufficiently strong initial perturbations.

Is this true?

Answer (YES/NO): NO